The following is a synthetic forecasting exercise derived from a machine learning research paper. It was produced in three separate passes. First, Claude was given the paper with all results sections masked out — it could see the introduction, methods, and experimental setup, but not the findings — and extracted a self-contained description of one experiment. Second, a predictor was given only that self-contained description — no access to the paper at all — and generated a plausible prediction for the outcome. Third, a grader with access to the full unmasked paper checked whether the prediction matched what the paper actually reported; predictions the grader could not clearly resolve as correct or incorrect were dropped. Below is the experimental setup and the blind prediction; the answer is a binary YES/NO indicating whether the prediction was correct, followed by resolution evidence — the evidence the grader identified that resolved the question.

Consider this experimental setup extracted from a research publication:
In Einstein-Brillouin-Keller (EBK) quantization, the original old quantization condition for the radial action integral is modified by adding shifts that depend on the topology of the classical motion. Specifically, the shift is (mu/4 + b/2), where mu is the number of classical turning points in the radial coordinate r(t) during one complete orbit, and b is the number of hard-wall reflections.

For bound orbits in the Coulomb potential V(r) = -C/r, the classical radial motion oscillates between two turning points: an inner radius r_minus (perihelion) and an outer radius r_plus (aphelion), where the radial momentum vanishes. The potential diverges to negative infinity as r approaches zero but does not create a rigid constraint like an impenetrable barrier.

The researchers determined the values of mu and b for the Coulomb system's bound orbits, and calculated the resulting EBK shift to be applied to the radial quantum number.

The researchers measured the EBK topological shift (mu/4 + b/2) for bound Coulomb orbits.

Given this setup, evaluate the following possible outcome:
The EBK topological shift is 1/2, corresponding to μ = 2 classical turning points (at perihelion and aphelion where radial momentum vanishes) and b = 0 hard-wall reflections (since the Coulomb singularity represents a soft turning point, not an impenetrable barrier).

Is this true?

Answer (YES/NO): YES